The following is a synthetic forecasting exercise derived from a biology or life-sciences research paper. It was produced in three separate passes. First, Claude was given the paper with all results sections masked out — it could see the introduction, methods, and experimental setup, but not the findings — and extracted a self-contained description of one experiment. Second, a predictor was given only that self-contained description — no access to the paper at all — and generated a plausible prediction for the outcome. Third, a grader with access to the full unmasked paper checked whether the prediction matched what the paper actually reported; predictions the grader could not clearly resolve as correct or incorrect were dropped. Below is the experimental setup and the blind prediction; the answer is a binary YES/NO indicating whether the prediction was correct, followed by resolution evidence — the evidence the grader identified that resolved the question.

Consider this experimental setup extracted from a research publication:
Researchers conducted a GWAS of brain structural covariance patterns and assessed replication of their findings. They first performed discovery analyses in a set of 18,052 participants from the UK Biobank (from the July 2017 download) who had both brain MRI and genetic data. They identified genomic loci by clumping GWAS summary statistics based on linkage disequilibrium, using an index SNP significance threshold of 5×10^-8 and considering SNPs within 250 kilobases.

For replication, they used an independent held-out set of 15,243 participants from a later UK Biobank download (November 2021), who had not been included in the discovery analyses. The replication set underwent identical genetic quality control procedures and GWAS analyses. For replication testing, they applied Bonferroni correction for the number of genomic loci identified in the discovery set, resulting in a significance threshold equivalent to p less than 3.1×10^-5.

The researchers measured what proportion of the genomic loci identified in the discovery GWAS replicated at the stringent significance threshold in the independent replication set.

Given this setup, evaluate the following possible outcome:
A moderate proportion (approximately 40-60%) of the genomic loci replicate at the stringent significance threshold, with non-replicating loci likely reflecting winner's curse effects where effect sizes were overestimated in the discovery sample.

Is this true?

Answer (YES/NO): NO